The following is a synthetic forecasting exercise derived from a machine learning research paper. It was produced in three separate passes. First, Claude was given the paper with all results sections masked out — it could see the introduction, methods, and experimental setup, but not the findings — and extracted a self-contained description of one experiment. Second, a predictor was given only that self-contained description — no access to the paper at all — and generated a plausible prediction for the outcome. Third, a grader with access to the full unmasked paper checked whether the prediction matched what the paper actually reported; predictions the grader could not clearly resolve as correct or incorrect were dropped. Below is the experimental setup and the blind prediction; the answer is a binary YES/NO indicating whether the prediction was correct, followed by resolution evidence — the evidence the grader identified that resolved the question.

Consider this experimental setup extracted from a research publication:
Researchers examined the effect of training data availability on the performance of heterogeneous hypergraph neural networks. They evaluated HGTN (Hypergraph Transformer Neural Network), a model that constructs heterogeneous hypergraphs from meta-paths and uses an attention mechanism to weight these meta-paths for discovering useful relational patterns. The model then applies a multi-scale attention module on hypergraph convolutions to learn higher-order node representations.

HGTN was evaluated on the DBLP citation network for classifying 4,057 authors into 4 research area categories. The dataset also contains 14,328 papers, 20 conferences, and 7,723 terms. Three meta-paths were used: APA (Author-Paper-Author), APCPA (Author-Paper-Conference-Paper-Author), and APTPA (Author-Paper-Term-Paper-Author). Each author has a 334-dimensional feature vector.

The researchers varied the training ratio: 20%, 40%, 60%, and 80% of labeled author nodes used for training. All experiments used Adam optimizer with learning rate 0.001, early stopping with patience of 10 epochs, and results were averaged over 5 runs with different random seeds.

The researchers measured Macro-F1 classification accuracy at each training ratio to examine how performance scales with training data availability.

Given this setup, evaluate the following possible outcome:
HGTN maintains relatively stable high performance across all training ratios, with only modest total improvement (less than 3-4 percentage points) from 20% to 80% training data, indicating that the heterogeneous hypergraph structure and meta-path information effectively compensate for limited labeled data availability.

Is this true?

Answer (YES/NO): YES